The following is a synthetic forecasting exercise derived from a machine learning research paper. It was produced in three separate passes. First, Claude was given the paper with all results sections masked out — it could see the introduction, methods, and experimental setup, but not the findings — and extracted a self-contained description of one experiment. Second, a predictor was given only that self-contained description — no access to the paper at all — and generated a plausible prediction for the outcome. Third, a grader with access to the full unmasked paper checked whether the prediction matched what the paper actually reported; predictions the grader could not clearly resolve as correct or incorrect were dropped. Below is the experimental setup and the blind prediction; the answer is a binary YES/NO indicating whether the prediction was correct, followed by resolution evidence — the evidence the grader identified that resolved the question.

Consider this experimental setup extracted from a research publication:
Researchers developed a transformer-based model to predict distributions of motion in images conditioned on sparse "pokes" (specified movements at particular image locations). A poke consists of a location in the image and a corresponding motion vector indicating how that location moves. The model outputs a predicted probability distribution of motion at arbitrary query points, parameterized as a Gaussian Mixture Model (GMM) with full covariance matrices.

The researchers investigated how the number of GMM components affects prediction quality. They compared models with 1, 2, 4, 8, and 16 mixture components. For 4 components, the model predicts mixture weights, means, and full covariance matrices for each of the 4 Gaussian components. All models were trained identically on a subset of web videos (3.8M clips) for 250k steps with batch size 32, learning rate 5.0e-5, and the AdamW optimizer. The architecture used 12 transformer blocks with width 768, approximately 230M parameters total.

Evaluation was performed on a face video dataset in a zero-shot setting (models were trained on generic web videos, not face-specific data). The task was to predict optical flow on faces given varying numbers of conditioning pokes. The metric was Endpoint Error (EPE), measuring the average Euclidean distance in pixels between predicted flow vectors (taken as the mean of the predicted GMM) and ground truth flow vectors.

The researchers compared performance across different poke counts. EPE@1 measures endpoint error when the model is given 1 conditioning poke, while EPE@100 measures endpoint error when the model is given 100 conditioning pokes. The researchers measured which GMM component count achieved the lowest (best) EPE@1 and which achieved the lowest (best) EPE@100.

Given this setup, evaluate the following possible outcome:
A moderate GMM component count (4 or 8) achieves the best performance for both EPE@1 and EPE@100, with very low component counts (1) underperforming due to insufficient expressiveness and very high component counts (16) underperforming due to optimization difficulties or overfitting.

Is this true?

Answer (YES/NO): NO